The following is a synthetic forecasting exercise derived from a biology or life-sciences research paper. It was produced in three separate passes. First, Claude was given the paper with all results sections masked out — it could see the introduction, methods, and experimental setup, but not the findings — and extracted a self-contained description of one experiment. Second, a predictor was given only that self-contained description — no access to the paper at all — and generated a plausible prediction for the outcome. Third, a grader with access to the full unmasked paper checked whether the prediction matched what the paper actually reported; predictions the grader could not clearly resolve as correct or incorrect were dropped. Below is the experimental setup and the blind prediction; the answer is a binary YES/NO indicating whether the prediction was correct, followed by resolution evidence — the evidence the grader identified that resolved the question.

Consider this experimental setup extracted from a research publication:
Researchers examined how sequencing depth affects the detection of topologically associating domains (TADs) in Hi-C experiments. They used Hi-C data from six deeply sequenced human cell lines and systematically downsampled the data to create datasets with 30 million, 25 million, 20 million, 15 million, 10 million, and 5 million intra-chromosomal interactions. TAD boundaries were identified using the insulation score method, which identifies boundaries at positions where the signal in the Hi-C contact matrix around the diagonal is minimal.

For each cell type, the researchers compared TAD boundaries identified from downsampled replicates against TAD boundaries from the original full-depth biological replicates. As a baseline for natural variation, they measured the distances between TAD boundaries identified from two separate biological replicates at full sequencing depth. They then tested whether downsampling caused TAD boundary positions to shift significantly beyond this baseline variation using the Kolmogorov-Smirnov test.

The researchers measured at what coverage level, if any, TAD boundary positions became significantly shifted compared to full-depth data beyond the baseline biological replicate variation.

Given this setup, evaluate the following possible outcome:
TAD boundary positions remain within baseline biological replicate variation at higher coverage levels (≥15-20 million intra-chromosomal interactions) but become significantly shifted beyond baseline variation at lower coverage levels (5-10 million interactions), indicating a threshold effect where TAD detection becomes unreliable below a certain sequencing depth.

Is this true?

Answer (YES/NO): YES